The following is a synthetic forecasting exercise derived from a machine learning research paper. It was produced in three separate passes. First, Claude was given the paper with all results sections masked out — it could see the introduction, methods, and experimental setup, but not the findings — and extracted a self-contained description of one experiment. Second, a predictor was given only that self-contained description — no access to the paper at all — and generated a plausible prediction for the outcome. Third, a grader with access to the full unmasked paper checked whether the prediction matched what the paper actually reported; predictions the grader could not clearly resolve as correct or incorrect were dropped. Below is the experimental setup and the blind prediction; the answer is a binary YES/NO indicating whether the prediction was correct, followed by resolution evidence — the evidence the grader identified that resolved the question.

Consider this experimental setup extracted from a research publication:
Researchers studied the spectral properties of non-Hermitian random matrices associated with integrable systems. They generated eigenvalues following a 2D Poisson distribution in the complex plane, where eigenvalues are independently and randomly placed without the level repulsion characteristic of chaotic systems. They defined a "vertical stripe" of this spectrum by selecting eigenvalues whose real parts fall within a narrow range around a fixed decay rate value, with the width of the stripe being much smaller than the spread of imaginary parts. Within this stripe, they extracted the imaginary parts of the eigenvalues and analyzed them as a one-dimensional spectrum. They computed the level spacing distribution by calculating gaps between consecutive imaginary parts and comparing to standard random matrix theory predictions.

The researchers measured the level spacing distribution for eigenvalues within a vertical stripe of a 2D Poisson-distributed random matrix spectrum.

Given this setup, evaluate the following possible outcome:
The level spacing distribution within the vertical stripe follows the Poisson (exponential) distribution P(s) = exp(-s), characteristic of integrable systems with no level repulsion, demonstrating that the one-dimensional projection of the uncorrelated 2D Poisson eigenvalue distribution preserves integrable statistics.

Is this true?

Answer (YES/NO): YES